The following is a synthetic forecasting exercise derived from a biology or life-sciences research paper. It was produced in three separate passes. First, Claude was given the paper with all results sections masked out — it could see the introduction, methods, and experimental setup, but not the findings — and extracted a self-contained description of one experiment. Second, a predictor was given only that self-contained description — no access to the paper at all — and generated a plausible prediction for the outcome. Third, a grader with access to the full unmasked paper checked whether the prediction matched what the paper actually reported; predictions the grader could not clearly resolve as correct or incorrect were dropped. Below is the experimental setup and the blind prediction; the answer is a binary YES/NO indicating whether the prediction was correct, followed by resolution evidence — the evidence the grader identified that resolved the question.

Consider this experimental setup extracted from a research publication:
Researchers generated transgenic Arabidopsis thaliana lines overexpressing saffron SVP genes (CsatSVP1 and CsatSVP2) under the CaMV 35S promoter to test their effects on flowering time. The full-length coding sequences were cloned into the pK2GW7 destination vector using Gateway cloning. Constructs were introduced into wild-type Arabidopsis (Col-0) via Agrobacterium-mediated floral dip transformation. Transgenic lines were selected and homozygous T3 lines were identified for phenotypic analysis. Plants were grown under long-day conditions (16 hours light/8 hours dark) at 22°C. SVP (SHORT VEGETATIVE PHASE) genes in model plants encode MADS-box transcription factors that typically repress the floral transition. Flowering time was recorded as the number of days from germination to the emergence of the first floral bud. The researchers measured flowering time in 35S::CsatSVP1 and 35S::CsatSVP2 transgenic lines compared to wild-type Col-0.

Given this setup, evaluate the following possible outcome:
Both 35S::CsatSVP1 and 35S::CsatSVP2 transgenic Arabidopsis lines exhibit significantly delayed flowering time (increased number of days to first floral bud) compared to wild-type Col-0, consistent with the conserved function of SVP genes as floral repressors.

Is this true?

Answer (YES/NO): YES